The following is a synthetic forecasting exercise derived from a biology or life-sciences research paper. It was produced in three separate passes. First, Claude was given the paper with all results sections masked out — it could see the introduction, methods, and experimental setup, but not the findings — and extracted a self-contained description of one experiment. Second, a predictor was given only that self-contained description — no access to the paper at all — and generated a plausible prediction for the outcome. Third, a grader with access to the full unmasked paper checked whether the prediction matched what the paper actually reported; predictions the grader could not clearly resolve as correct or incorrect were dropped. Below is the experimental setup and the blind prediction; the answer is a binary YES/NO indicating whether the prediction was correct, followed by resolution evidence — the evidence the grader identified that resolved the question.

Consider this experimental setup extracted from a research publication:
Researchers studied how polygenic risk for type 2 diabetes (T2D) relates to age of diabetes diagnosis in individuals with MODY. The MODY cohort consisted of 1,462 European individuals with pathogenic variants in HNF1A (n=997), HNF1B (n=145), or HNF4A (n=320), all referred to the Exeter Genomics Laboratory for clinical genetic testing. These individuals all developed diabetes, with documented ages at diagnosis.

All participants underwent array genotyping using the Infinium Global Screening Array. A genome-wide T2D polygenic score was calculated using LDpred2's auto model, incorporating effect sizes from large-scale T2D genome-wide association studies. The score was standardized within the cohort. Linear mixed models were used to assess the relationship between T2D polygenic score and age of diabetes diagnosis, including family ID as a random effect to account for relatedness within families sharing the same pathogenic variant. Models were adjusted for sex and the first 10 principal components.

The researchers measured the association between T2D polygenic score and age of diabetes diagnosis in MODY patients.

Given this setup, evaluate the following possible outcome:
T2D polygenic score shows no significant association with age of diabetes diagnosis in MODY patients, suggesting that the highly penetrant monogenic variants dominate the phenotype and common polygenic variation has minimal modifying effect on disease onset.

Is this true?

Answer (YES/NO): NO